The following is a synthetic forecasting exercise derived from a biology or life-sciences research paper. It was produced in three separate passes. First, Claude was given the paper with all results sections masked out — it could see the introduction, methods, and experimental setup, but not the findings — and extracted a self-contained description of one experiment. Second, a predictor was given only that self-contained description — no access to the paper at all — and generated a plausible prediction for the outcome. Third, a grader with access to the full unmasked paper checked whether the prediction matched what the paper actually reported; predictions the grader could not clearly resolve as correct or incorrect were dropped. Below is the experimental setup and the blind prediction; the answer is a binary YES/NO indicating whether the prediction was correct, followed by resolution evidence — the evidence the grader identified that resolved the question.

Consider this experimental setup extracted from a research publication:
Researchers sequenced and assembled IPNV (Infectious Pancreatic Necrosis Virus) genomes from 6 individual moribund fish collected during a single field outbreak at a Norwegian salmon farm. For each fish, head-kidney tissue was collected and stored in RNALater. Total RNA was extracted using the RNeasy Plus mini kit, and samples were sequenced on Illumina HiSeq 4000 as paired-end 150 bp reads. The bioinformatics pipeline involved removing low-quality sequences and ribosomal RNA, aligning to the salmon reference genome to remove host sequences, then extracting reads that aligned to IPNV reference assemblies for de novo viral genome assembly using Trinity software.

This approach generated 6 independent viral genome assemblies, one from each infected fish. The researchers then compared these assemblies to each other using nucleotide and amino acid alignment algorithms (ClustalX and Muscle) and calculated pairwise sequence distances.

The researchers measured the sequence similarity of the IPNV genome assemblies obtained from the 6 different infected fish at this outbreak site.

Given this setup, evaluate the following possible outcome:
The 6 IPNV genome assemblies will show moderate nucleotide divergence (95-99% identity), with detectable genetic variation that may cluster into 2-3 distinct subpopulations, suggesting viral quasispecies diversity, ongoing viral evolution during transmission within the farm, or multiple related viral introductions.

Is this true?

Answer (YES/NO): NO